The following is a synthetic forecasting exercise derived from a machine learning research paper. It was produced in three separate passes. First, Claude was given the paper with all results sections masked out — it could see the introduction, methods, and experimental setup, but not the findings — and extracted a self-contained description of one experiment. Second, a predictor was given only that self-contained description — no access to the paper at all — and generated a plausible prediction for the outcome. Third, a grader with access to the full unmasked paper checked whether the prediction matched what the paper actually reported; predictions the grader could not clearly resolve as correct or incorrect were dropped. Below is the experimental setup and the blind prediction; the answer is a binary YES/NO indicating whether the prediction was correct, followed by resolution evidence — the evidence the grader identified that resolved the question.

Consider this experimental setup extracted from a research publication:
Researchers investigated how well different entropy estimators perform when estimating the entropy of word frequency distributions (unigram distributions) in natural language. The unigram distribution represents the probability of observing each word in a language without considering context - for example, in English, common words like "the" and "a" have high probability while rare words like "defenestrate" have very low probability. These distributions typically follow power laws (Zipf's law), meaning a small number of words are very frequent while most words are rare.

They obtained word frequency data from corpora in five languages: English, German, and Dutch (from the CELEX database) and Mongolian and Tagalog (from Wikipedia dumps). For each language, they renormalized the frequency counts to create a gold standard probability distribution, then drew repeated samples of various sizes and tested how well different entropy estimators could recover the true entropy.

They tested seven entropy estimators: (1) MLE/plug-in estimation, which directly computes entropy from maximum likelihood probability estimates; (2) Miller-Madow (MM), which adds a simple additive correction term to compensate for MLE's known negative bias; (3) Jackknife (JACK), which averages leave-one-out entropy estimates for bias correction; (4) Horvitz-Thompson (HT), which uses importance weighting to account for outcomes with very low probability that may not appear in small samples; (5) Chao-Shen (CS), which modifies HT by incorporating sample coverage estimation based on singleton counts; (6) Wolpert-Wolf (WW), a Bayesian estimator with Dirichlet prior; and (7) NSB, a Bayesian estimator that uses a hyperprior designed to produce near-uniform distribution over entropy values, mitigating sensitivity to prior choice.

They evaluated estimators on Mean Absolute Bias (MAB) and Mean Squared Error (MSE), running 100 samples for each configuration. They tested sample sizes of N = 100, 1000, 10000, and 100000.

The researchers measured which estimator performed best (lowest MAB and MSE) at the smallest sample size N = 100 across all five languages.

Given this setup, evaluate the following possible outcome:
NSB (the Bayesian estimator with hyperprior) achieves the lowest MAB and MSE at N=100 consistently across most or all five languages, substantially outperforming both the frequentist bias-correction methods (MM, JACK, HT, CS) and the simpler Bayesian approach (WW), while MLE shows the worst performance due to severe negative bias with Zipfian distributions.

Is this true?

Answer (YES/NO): NO